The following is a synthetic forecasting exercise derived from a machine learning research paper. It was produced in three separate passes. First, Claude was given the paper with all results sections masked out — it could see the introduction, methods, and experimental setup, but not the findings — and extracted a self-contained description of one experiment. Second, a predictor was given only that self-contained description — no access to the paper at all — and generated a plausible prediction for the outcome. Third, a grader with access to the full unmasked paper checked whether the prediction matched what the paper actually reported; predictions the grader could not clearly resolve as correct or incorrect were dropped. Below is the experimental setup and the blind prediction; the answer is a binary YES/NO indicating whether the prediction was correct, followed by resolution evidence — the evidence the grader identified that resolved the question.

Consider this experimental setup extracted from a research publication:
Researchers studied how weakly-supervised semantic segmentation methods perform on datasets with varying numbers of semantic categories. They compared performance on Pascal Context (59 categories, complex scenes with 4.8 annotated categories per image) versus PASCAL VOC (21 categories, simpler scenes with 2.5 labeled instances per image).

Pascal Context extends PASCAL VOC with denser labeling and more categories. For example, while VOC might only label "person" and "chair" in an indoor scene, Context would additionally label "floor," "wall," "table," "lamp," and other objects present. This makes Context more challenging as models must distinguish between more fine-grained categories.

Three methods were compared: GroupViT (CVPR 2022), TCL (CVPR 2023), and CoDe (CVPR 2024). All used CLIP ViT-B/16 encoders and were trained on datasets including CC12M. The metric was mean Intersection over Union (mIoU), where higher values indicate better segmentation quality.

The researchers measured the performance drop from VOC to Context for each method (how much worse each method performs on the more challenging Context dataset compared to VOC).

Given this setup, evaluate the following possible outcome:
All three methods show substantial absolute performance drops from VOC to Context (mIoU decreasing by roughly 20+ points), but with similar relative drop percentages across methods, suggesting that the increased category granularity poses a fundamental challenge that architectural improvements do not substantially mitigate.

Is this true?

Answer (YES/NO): NO